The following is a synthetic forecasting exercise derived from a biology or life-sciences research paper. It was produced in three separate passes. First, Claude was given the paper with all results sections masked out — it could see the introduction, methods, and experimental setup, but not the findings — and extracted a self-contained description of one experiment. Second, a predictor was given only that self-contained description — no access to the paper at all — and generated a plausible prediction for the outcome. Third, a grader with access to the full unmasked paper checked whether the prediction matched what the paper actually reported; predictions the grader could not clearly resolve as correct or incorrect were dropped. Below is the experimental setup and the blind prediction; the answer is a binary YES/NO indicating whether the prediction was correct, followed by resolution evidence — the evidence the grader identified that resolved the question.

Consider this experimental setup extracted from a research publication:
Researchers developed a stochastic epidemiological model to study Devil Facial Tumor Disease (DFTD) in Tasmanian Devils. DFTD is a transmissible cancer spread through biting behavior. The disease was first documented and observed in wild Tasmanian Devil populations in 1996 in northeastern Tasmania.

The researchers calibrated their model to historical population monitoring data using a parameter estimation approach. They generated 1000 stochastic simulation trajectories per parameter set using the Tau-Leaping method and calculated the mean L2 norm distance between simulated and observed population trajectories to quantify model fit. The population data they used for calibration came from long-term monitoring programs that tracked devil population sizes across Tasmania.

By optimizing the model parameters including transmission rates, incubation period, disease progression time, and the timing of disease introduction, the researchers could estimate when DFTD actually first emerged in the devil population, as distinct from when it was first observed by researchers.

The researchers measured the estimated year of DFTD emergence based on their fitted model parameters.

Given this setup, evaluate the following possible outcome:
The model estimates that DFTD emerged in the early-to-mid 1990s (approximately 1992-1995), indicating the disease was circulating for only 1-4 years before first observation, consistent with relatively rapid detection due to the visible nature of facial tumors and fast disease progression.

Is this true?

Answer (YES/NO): YES